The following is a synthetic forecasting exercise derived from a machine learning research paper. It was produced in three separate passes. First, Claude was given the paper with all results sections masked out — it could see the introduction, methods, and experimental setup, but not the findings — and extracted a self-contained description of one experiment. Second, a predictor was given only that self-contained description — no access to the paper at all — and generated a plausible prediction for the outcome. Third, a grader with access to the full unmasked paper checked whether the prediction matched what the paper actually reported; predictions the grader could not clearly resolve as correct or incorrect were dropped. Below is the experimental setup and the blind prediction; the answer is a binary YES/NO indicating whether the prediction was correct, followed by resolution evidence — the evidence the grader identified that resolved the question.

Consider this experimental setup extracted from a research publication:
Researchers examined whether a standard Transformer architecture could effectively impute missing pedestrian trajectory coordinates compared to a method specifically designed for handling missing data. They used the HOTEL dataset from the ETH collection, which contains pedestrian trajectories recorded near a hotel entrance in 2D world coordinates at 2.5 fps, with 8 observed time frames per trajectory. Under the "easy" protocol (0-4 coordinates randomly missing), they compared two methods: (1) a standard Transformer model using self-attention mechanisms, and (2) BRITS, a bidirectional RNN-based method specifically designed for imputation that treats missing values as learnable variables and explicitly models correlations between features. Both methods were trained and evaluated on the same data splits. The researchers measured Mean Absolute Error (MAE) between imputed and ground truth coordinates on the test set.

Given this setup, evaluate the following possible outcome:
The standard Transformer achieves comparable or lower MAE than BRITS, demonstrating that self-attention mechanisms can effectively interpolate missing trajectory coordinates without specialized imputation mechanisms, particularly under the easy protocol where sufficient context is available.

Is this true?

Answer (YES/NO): NO